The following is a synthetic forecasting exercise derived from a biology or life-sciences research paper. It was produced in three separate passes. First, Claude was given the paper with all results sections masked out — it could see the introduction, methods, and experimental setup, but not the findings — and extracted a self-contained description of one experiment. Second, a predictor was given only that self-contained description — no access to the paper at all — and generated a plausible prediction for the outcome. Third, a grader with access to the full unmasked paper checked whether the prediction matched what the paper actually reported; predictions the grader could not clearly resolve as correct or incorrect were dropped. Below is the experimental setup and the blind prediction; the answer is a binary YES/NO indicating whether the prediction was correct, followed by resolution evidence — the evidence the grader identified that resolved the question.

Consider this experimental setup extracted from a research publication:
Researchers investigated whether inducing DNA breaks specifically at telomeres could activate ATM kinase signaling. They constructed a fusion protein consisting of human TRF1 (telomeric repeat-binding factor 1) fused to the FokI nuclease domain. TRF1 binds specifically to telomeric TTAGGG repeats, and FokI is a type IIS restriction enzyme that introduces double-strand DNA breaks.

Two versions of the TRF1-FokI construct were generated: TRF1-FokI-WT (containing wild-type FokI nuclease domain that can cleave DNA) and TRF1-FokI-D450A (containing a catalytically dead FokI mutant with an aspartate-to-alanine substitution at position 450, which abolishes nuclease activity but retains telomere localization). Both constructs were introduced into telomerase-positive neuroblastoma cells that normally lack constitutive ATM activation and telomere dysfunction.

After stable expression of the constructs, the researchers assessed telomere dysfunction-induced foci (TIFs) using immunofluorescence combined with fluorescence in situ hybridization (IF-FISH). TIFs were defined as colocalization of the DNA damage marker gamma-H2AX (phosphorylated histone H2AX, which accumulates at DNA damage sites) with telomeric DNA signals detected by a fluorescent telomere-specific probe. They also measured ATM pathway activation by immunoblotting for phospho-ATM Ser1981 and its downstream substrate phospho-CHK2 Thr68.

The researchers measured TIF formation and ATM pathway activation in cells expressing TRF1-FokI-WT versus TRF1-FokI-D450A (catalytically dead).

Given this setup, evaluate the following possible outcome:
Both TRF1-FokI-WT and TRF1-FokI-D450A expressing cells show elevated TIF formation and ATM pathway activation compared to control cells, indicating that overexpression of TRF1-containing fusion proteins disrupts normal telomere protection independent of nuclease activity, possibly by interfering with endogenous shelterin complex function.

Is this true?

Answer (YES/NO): NO